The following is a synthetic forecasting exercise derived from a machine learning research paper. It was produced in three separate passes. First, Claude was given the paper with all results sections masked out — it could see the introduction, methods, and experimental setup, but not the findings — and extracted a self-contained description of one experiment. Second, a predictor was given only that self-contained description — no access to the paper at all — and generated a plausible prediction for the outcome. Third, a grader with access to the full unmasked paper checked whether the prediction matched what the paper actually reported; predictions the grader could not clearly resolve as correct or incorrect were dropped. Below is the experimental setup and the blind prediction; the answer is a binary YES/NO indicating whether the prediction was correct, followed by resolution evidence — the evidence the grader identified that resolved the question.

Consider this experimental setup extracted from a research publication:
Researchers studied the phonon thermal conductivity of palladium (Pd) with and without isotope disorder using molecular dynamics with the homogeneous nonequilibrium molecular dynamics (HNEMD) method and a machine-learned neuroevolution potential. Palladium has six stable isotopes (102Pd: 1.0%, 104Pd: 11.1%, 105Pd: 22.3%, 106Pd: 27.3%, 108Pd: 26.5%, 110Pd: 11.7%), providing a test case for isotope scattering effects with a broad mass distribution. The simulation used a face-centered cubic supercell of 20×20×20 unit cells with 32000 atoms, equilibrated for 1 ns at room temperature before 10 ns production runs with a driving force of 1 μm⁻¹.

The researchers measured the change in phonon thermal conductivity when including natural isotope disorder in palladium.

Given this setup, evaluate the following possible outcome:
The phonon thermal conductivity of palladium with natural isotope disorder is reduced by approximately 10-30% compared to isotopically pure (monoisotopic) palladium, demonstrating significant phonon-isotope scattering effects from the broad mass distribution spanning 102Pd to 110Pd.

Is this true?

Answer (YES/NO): NO